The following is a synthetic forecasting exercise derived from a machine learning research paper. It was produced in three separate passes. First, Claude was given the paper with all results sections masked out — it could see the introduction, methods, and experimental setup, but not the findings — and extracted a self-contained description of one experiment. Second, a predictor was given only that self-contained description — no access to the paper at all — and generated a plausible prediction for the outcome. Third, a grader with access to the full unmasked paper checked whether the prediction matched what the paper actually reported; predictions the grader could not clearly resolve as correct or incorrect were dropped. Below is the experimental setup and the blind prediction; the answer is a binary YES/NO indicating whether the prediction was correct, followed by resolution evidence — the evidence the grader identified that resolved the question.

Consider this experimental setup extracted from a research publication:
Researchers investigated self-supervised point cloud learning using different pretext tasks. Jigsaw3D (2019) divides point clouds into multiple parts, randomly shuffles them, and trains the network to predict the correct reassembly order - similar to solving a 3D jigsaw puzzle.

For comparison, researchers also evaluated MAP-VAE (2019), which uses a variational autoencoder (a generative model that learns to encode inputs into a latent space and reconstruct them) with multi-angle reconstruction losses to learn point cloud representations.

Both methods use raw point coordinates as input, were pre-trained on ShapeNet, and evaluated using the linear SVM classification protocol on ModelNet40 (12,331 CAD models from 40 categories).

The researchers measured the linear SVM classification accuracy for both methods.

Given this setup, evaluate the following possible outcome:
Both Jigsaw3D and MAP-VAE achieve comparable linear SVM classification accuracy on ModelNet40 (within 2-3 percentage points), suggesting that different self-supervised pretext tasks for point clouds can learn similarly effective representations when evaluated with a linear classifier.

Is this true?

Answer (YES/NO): YES